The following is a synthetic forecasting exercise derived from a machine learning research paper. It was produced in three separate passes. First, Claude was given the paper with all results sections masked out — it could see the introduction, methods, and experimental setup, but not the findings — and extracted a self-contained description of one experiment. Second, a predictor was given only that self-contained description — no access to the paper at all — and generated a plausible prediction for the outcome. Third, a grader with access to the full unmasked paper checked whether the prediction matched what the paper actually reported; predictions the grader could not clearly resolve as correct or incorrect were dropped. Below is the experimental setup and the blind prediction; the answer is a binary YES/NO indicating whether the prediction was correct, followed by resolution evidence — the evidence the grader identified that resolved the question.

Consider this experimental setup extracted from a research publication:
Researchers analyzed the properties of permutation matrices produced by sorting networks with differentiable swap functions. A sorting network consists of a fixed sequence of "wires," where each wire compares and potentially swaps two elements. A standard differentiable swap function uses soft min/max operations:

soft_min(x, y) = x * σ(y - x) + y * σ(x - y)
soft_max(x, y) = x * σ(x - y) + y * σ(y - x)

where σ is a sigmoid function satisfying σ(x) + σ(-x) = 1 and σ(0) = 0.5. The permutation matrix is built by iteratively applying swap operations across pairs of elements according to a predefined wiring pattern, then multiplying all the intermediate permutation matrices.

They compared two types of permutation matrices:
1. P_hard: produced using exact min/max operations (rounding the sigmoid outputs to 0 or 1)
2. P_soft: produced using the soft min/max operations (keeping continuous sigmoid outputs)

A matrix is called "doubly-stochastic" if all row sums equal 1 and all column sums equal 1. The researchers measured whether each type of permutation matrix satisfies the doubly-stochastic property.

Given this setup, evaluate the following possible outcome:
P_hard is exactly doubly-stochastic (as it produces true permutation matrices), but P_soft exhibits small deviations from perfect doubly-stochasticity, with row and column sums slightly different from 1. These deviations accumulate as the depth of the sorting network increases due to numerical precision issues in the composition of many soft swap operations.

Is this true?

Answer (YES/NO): NO